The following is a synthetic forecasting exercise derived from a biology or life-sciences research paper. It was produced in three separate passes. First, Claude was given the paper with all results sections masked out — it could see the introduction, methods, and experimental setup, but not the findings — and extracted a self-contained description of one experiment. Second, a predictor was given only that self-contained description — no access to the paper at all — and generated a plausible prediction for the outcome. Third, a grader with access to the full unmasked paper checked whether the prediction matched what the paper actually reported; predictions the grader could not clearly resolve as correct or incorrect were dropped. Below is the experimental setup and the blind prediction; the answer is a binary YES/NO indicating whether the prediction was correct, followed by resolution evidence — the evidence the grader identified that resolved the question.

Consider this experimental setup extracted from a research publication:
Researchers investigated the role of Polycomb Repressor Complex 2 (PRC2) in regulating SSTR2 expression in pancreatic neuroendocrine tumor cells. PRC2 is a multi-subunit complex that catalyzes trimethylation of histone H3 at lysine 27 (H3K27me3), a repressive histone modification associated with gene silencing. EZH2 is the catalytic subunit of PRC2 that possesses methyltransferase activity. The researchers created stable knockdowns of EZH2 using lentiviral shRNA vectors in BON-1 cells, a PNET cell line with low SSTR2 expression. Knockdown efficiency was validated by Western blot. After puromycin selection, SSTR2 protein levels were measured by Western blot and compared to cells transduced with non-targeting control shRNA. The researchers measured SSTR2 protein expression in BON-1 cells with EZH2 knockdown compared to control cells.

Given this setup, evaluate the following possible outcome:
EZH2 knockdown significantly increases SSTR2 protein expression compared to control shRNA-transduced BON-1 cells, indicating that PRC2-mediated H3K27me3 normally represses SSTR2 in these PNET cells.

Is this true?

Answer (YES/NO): YES